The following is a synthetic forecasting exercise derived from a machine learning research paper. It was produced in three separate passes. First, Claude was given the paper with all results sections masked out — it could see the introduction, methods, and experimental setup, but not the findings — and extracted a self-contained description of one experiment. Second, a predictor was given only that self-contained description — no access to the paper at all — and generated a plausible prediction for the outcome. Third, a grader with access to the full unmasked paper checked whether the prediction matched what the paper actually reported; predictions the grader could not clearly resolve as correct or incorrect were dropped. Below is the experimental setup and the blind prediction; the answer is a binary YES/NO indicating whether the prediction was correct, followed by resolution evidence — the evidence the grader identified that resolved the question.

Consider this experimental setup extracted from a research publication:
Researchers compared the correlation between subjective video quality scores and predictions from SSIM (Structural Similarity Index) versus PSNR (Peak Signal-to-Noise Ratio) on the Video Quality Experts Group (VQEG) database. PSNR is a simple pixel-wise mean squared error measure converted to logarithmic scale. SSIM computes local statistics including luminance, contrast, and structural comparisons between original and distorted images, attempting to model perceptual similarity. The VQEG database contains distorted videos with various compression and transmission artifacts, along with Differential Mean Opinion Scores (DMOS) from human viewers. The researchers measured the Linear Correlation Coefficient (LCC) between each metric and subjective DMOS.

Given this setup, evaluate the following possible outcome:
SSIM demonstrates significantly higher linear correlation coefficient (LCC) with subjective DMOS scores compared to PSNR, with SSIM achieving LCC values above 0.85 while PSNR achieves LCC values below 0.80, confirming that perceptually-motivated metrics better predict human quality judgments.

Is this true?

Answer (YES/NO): NO